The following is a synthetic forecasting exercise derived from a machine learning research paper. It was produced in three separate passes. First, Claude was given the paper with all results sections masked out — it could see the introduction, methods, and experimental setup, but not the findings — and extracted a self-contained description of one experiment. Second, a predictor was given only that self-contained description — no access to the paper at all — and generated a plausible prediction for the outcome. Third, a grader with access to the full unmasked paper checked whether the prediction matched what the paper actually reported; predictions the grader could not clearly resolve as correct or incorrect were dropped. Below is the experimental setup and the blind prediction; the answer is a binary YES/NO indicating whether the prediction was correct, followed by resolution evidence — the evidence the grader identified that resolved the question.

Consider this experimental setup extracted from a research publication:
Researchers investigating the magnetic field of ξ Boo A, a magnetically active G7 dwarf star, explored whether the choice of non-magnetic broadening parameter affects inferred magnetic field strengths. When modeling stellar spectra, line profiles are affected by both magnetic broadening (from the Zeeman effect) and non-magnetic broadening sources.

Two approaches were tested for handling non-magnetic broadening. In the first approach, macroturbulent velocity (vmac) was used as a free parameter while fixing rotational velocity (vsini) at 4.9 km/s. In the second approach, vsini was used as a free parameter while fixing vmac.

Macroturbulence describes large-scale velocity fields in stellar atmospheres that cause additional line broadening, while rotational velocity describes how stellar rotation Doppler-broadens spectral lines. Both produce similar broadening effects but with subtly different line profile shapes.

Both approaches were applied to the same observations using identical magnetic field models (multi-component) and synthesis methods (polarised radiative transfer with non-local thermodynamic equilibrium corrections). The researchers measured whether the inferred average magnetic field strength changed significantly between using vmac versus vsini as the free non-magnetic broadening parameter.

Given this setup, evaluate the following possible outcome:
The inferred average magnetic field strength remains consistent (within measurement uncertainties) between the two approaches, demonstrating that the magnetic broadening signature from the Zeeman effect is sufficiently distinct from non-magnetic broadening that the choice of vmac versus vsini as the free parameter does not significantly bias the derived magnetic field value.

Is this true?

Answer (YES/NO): YES